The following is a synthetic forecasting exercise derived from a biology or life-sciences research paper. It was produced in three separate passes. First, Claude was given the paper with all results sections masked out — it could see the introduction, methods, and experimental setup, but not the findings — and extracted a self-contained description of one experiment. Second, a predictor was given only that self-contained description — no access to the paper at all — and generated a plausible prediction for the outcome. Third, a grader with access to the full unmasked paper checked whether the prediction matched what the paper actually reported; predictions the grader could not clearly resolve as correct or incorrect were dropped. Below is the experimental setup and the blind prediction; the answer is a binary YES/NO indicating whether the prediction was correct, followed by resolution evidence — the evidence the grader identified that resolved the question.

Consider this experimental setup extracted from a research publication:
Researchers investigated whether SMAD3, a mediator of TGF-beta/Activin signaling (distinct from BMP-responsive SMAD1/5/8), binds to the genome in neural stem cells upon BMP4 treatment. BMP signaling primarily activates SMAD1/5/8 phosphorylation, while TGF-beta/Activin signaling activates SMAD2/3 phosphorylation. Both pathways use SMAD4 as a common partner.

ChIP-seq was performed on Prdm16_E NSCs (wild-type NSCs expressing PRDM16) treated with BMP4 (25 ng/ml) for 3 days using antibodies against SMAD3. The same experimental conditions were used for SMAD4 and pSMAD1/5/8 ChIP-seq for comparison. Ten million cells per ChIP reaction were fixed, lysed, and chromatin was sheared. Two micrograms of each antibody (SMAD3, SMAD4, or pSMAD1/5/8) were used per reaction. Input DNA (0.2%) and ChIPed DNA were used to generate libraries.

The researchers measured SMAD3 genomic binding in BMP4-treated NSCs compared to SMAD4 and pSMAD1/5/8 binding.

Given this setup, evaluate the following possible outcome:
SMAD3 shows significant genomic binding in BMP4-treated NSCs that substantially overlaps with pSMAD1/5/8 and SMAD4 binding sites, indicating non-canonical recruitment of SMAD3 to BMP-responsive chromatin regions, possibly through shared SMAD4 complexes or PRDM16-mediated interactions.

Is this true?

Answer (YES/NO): NO